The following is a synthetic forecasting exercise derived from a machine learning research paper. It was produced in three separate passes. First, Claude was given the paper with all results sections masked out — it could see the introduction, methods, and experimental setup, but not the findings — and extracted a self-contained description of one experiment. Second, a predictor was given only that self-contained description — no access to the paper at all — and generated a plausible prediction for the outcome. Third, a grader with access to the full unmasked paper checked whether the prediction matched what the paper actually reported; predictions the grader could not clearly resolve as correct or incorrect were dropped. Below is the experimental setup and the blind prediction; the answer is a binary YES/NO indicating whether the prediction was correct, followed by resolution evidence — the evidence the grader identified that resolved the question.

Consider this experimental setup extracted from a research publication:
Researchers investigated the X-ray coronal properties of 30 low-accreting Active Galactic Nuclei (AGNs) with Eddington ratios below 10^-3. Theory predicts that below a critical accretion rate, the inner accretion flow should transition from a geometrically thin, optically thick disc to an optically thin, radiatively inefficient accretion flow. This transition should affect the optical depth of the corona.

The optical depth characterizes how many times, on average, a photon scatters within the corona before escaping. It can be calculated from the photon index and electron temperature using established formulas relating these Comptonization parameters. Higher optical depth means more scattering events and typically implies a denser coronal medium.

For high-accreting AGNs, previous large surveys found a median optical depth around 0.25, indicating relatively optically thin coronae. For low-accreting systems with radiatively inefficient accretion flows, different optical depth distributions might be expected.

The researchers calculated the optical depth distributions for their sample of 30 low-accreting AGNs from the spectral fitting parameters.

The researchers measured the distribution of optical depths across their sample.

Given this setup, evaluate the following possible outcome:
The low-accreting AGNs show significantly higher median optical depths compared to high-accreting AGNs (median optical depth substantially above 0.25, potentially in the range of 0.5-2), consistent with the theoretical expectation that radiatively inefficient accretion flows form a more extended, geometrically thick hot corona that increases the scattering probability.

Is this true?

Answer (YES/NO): YES